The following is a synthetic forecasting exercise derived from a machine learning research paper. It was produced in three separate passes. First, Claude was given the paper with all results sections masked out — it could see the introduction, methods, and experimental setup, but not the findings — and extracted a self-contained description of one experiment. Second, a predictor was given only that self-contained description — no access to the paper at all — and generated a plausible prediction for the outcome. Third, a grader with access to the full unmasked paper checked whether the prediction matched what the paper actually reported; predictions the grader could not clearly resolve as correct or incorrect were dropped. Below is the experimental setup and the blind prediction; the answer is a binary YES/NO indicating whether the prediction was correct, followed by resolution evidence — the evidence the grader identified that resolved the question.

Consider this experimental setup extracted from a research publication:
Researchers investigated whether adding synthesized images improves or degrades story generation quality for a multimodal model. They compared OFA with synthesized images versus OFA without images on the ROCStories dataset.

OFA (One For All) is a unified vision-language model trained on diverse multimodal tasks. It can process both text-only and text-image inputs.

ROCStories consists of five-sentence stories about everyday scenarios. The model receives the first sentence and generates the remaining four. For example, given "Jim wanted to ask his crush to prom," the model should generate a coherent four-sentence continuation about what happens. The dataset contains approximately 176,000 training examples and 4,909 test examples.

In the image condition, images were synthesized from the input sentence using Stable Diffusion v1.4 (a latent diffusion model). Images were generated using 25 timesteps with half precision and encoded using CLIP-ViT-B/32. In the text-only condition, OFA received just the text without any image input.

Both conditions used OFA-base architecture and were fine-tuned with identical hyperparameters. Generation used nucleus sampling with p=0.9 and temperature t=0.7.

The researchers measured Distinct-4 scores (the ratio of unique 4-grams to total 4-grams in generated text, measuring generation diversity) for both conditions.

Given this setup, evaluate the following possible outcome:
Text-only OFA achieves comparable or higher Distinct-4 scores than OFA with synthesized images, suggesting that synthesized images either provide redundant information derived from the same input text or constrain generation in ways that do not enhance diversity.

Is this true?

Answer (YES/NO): YES